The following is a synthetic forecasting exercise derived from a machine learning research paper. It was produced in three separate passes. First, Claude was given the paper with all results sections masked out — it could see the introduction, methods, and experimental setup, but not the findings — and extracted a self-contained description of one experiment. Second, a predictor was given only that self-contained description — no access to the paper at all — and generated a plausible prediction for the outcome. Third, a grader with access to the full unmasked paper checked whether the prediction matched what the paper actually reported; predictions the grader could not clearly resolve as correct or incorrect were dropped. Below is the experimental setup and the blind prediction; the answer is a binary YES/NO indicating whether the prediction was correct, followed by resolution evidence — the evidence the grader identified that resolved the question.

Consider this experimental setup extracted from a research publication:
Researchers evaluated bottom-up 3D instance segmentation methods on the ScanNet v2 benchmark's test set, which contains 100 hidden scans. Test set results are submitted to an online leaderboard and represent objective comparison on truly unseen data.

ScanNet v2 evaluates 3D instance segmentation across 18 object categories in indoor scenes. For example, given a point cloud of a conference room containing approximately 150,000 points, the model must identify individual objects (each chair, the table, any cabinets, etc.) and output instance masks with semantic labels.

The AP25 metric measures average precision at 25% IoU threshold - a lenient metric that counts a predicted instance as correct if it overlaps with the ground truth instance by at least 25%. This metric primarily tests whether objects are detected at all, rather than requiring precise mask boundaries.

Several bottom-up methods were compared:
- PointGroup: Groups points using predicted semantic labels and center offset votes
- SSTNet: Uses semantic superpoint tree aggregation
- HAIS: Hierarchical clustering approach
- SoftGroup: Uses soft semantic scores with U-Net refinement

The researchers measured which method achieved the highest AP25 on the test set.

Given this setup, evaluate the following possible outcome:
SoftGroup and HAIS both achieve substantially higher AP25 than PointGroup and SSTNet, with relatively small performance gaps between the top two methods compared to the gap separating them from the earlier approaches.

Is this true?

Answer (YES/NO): NO